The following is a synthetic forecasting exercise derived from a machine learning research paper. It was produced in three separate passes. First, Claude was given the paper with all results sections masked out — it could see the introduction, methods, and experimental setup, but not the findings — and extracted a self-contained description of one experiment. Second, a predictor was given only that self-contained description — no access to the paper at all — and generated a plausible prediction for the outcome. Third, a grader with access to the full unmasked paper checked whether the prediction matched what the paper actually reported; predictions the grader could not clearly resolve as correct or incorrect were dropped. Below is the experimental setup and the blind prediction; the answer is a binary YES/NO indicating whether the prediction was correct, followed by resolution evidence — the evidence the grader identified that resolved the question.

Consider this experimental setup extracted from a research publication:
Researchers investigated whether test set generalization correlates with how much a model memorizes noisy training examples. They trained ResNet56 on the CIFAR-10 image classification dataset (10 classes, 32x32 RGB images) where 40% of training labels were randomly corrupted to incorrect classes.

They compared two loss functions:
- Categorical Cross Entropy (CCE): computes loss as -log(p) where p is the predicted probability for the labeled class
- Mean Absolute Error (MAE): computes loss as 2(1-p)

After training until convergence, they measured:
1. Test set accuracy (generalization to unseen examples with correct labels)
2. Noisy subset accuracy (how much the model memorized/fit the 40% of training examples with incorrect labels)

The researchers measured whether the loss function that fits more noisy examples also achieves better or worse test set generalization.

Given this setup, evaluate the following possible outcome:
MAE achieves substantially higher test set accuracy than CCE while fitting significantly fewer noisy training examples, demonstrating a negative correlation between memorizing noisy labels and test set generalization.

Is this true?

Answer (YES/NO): YES